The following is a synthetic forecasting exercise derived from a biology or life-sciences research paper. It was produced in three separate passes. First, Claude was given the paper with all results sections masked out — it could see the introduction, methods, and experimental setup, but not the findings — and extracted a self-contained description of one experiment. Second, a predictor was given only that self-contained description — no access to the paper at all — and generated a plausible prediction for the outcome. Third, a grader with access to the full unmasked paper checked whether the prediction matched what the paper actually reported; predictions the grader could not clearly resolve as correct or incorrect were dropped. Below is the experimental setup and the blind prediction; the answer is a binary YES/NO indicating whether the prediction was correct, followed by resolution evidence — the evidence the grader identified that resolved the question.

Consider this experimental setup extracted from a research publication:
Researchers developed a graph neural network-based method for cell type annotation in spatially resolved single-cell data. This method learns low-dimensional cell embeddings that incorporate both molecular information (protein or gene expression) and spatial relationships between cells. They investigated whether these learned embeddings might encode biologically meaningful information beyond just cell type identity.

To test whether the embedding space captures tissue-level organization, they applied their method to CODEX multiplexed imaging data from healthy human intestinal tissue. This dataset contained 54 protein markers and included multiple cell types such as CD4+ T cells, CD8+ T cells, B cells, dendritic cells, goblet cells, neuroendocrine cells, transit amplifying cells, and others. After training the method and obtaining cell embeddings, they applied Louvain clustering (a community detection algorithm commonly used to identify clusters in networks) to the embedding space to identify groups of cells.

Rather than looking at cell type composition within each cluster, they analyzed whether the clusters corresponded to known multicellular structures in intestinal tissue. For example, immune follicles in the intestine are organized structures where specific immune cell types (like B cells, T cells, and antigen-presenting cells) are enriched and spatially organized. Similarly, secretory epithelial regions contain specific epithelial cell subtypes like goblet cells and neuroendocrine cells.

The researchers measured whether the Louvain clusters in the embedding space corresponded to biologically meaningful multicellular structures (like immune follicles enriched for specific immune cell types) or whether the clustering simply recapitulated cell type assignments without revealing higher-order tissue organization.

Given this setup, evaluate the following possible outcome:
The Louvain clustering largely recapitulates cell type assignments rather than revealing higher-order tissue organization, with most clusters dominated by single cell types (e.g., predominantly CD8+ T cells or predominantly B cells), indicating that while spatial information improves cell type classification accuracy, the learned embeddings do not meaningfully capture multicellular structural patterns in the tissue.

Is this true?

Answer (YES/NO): NO